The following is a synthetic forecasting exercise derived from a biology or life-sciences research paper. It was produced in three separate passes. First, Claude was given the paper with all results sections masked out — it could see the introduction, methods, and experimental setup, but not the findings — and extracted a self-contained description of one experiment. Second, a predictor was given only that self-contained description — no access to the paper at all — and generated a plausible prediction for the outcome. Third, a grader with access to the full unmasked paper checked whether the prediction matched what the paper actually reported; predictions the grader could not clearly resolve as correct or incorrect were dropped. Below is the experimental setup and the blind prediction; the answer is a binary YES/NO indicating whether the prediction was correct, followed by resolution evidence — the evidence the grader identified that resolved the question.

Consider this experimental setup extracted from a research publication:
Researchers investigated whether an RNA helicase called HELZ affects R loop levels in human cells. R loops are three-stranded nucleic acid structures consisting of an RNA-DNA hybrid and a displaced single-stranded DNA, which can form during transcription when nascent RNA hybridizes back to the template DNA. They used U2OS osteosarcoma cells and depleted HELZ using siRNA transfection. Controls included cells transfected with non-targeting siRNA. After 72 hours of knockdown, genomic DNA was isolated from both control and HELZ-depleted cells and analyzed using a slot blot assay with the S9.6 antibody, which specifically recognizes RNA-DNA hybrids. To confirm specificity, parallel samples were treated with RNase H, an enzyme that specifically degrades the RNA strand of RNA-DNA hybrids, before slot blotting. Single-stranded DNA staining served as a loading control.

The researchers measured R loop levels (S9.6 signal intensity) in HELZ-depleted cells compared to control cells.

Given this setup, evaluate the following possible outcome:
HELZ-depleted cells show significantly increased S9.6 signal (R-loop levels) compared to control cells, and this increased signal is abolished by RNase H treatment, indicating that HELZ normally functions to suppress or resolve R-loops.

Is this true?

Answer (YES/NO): YES